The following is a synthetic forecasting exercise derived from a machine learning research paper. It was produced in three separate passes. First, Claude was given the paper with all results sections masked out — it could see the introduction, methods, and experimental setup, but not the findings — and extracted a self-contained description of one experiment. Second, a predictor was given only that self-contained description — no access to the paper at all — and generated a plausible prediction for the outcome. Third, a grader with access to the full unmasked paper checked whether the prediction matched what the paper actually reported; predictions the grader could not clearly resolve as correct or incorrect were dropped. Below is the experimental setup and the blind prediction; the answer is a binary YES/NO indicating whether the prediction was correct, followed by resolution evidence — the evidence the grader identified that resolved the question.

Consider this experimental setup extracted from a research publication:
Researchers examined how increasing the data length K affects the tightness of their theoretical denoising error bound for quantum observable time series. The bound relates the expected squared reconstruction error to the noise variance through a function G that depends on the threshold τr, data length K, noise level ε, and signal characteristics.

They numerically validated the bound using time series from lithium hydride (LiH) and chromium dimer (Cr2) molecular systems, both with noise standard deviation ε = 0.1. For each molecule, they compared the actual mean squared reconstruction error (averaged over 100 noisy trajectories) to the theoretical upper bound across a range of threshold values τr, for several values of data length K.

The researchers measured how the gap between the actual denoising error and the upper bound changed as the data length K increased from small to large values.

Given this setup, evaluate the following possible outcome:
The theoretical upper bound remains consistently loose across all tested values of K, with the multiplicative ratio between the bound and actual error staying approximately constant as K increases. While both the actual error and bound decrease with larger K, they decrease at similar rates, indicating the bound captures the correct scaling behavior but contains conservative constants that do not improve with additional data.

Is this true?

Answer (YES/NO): NO